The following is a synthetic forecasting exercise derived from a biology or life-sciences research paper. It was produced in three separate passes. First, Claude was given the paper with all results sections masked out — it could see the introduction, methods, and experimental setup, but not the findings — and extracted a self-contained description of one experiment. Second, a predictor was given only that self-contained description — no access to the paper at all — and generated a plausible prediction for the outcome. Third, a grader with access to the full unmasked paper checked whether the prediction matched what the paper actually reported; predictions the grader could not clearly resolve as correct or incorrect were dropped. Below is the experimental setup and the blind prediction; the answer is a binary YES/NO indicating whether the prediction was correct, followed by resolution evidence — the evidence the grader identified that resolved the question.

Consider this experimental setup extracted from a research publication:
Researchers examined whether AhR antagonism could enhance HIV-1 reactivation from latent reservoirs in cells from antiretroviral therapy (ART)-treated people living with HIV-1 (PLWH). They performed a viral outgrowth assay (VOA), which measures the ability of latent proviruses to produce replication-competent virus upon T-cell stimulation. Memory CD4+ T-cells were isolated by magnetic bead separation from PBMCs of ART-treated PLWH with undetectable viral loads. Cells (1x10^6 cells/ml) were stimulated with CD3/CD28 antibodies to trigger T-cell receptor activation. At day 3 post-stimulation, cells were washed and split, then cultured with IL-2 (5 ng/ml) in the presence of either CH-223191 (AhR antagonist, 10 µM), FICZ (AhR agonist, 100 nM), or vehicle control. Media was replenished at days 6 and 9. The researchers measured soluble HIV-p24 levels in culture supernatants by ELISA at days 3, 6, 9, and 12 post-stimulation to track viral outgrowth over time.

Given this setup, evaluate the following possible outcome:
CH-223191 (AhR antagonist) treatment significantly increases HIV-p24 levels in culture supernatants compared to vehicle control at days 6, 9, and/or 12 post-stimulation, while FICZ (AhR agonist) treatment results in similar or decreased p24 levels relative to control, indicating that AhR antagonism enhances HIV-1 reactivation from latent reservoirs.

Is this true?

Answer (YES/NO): YES